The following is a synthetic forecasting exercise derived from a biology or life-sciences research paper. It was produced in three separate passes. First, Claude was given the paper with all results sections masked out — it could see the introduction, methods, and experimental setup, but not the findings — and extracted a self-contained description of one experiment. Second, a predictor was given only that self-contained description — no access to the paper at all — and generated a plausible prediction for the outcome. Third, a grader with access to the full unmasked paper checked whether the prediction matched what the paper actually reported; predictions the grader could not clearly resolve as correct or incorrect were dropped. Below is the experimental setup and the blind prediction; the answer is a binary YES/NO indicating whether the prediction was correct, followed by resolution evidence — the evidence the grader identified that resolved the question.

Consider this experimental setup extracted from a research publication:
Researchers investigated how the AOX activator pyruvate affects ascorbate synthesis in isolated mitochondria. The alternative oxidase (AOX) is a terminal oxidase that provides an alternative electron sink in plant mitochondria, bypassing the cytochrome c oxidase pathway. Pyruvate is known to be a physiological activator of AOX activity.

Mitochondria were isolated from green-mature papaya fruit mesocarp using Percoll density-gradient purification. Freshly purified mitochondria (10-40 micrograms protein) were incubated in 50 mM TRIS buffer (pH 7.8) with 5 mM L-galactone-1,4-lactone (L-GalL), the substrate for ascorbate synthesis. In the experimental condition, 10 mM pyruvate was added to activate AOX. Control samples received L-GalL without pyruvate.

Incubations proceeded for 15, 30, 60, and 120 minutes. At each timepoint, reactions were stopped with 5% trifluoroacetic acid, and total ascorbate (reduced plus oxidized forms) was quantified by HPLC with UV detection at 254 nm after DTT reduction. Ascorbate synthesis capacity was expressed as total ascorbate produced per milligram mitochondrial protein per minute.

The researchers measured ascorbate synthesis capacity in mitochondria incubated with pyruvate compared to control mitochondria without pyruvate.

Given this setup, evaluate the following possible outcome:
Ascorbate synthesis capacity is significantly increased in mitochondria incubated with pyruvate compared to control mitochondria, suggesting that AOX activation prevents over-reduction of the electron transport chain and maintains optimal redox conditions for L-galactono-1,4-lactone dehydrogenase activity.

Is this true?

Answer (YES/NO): YES